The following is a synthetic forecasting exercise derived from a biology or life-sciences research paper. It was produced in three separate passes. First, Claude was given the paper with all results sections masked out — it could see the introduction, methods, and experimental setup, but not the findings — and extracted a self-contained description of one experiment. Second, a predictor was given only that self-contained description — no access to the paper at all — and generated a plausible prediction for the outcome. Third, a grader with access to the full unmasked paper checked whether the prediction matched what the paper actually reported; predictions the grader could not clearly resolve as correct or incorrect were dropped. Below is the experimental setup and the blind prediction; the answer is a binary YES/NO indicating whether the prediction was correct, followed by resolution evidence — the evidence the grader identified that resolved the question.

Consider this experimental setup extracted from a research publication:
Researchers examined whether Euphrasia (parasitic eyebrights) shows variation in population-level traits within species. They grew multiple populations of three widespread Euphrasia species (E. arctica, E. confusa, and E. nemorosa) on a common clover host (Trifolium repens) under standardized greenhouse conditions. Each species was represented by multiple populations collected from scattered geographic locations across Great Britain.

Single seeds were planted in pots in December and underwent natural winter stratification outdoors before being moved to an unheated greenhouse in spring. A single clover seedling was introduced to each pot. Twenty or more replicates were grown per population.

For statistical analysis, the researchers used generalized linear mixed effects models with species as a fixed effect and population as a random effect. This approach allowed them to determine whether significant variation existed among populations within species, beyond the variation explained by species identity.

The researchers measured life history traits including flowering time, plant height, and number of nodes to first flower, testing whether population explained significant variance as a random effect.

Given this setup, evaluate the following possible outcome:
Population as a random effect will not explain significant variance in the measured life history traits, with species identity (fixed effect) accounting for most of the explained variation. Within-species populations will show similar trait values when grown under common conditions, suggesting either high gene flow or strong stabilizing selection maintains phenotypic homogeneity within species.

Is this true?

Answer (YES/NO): NO